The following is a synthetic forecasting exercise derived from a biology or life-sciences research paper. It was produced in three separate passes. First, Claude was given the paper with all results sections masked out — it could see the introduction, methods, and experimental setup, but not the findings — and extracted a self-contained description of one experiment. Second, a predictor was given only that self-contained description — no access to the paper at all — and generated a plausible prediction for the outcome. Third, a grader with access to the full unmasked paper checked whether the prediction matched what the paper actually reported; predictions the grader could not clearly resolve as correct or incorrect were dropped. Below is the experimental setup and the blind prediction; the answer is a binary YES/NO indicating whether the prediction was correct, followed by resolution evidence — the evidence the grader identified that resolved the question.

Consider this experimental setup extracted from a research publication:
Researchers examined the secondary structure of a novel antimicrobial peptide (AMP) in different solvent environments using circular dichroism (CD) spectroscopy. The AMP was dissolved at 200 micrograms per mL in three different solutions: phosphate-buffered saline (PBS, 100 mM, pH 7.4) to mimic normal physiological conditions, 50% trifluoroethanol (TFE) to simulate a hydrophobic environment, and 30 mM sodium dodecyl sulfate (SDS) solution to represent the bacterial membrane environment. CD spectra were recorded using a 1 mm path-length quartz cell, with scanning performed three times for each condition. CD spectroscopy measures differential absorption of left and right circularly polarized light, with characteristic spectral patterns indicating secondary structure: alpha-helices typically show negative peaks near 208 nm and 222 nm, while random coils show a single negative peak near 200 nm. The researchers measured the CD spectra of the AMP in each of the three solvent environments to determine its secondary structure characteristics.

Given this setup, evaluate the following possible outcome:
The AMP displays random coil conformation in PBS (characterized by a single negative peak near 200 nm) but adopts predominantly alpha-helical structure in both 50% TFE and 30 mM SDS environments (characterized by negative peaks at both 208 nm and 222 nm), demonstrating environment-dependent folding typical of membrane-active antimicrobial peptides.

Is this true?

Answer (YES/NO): YES